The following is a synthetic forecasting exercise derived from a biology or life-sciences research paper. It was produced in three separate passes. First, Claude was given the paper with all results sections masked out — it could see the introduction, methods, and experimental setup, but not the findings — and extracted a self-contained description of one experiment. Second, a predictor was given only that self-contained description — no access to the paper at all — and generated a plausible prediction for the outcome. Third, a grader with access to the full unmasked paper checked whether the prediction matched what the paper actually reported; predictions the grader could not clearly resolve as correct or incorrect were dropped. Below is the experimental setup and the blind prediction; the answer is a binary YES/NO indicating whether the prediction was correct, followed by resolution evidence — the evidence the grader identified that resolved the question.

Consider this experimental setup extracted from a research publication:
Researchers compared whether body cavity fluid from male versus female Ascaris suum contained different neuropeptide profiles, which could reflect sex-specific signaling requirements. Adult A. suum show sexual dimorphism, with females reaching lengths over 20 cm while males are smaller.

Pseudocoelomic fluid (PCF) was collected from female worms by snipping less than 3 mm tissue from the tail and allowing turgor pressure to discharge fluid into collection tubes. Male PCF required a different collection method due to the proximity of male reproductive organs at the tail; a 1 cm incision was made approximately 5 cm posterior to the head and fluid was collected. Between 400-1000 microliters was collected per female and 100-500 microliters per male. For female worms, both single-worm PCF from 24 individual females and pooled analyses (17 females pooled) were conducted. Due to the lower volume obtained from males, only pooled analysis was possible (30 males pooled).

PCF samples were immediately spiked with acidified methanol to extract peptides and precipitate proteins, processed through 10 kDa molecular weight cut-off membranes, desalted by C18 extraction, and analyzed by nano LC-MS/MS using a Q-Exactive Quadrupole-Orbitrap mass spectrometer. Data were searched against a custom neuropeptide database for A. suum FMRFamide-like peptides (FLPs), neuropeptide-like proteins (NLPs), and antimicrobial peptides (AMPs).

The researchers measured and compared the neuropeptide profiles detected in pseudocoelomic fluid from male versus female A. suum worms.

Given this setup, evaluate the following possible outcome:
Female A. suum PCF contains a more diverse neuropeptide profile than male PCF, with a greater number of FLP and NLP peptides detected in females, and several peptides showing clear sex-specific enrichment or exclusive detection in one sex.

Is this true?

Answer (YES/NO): NO